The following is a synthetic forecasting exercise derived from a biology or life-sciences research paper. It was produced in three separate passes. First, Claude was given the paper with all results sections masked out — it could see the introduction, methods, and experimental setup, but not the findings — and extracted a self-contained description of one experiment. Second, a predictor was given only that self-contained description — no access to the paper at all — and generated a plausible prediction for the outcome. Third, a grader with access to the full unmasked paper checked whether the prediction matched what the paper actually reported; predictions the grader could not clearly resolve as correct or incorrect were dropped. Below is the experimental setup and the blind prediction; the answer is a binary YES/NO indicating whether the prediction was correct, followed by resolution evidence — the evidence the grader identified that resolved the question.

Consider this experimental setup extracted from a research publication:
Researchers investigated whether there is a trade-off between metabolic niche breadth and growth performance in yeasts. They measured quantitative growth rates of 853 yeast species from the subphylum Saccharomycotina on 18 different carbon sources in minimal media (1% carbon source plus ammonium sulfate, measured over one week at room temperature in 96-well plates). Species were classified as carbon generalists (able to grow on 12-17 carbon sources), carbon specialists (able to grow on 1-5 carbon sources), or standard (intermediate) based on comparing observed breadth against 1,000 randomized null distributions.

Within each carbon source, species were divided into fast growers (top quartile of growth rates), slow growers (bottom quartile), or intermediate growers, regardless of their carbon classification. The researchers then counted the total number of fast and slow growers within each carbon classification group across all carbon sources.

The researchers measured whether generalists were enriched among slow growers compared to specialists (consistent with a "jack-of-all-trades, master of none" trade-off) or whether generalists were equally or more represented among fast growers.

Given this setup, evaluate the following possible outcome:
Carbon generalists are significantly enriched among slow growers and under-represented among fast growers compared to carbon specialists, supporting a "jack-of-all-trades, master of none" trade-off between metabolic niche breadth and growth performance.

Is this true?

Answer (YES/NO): NO